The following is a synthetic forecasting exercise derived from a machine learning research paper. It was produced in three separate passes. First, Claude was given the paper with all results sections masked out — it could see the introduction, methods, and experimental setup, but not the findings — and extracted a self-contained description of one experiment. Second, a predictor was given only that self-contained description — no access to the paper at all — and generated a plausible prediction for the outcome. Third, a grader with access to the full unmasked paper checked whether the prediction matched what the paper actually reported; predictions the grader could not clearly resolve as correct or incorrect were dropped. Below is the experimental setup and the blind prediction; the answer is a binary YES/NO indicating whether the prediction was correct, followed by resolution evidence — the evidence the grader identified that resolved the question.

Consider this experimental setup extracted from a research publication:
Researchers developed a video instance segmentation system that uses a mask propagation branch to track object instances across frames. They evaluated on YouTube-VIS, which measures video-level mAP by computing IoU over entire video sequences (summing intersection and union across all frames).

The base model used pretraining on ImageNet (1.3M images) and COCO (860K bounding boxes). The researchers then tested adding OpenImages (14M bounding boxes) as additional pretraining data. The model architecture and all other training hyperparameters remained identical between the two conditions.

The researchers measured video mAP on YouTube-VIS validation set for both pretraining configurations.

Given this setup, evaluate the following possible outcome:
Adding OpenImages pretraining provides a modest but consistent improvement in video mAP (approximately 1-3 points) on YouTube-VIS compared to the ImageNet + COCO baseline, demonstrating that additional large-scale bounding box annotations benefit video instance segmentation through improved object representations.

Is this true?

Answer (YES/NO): NO